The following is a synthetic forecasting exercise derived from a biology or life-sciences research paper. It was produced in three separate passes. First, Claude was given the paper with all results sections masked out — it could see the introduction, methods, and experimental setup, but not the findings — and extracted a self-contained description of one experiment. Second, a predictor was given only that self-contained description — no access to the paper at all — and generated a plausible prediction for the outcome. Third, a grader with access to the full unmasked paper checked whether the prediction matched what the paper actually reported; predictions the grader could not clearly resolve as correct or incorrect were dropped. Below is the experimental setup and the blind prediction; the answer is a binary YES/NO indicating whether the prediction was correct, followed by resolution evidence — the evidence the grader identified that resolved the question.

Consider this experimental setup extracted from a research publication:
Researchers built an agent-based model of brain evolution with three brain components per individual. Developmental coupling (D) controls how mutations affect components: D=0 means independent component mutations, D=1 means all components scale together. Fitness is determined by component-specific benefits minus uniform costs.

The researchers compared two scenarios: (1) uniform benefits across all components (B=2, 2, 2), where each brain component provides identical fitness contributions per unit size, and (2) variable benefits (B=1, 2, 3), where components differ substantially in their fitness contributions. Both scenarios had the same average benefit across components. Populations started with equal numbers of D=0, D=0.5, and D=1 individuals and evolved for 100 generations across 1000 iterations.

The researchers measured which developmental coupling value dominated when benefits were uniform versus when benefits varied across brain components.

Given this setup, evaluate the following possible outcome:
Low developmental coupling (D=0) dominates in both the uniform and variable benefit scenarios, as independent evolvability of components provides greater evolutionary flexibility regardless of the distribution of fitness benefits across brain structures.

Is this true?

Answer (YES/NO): NO